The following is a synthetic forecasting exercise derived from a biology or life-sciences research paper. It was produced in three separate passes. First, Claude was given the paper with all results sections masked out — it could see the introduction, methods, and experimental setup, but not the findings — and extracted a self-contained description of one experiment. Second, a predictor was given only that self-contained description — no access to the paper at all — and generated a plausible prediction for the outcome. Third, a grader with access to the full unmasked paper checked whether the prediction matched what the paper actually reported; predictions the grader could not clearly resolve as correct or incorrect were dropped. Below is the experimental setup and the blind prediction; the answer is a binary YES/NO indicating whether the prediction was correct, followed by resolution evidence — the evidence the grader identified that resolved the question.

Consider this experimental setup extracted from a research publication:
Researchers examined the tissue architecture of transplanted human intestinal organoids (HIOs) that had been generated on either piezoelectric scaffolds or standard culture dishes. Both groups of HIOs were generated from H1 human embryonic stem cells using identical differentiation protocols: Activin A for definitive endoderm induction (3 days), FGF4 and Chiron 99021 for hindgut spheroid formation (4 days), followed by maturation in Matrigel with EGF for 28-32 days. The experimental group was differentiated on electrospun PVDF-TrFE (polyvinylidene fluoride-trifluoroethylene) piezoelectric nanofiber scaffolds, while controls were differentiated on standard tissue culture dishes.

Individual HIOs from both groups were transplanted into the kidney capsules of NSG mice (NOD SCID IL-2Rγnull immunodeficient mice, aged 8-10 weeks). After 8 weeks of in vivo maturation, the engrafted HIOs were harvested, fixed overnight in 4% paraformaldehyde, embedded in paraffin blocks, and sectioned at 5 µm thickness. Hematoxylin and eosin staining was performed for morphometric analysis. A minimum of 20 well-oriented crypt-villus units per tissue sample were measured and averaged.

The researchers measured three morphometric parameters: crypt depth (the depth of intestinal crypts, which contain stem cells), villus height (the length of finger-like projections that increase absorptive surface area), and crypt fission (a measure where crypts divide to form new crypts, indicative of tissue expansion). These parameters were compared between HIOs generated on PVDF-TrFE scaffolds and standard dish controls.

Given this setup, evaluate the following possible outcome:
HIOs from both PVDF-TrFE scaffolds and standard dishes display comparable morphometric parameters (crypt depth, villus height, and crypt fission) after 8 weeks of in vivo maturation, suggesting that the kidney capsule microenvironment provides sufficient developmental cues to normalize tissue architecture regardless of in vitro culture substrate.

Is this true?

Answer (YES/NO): YES